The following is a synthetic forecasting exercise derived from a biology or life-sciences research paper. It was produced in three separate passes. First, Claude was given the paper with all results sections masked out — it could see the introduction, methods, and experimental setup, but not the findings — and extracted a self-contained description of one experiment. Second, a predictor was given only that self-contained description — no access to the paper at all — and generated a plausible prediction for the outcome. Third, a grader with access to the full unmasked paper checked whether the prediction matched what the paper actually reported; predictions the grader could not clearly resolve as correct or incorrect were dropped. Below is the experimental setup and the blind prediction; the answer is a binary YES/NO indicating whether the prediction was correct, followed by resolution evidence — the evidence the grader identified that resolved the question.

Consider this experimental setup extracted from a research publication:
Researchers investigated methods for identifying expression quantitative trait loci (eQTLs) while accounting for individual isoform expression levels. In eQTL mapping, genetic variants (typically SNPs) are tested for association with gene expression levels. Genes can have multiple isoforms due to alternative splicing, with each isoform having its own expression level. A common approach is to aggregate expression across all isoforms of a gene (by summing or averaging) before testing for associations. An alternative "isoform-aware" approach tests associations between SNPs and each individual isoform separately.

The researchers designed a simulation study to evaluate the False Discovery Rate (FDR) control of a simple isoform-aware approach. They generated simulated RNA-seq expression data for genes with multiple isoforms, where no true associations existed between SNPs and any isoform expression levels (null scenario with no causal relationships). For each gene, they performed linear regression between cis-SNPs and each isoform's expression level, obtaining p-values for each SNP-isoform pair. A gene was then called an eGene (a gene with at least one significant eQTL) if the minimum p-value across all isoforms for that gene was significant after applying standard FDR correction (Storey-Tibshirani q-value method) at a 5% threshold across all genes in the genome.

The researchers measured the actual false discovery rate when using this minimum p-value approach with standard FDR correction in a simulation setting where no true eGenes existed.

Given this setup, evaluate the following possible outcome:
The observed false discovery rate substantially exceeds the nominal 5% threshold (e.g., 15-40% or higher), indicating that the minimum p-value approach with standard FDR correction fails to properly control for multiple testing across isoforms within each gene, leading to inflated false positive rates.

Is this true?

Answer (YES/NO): YES